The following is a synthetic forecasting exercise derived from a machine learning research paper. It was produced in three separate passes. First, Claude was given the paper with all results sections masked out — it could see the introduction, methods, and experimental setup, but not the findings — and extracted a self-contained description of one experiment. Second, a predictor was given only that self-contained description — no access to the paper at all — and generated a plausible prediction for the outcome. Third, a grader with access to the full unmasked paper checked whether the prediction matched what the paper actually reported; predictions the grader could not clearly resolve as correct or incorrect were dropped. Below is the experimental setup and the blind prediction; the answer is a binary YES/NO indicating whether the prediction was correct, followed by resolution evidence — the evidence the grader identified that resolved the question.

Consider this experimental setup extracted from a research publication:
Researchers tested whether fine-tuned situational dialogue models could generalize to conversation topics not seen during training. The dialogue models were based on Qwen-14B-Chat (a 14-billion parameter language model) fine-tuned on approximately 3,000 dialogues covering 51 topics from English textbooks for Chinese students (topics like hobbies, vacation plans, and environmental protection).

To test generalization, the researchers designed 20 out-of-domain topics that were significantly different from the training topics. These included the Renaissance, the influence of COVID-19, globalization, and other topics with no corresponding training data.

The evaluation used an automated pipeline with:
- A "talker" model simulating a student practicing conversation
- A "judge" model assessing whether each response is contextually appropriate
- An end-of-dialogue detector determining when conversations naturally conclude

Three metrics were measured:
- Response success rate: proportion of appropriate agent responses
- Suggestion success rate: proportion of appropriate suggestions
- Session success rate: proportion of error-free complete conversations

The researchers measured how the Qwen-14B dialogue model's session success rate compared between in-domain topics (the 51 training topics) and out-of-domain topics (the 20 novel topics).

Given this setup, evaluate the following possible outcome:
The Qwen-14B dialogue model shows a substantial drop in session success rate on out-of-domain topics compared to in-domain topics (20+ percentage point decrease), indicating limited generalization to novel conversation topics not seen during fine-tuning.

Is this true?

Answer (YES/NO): NO